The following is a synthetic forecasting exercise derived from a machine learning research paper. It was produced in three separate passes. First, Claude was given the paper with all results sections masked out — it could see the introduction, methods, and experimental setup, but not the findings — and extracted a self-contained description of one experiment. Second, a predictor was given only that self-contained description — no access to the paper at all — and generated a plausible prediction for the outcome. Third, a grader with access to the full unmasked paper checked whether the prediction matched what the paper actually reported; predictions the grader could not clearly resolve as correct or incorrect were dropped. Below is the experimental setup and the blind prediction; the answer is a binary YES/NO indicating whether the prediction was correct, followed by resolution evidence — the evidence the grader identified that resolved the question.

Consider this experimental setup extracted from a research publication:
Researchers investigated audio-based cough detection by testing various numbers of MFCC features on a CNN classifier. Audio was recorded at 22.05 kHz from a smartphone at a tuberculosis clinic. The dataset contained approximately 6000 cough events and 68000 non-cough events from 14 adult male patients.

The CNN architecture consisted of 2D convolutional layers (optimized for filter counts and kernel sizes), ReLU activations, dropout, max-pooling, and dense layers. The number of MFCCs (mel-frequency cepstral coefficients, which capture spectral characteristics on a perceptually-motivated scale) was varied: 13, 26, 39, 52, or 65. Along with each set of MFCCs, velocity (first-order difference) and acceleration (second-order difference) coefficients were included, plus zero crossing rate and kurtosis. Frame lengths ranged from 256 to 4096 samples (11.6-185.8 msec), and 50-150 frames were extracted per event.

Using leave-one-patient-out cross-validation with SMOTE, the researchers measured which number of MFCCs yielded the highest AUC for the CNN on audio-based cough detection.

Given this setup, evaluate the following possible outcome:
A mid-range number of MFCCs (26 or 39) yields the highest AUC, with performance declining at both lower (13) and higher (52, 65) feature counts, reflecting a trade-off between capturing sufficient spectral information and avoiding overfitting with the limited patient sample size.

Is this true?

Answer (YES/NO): YES